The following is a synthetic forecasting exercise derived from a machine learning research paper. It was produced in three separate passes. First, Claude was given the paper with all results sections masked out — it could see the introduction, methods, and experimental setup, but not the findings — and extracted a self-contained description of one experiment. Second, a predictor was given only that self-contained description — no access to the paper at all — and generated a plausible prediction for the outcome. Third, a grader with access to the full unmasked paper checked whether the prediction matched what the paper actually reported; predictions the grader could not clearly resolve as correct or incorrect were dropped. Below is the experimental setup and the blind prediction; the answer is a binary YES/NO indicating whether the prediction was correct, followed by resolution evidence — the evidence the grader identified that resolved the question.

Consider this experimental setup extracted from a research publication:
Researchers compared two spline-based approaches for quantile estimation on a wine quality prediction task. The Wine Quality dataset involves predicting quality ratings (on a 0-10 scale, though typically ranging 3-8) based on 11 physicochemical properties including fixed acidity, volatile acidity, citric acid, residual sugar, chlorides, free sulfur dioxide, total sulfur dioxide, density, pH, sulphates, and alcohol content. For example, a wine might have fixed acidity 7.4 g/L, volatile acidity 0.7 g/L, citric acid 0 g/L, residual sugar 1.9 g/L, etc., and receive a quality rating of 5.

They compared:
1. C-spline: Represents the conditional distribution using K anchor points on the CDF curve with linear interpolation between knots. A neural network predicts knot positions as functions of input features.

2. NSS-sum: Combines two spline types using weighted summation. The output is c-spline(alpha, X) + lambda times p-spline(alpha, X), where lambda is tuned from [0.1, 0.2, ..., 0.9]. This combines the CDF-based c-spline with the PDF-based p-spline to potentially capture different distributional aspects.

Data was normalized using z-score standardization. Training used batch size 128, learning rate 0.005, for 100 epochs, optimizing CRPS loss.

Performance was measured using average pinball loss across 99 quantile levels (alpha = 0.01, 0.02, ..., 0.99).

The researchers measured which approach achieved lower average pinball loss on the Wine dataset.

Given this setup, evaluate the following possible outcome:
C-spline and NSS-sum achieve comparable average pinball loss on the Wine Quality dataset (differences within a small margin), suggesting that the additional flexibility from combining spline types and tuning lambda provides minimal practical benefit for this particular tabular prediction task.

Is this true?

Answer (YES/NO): YES